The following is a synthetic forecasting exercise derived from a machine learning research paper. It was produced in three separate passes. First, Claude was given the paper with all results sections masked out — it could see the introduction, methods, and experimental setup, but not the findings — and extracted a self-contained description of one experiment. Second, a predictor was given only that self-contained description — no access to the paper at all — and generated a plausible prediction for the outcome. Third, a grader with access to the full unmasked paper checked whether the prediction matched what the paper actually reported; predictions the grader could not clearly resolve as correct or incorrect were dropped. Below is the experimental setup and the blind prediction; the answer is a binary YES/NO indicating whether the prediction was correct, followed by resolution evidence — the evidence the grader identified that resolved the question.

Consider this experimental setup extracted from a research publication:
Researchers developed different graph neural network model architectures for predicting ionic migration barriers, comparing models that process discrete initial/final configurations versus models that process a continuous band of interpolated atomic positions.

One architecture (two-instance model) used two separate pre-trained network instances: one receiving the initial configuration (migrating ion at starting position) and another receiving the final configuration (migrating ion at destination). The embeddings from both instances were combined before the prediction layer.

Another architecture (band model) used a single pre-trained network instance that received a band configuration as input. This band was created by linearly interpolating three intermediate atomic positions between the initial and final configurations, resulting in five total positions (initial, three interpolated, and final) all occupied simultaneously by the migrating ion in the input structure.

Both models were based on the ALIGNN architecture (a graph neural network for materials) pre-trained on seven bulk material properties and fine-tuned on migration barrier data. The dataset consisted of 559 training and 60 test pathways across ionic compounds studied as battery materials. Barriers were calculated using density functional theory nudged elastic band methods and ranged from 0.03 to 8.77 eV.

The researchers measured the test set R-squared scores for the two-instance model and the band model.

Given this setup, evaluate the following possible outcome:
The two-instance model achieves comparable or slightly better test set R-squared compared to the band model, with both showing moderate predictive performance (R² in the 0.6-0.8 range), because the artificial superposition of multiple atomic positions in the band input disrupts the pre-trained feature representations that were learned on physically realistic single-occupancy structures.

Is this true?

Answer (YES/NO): NO